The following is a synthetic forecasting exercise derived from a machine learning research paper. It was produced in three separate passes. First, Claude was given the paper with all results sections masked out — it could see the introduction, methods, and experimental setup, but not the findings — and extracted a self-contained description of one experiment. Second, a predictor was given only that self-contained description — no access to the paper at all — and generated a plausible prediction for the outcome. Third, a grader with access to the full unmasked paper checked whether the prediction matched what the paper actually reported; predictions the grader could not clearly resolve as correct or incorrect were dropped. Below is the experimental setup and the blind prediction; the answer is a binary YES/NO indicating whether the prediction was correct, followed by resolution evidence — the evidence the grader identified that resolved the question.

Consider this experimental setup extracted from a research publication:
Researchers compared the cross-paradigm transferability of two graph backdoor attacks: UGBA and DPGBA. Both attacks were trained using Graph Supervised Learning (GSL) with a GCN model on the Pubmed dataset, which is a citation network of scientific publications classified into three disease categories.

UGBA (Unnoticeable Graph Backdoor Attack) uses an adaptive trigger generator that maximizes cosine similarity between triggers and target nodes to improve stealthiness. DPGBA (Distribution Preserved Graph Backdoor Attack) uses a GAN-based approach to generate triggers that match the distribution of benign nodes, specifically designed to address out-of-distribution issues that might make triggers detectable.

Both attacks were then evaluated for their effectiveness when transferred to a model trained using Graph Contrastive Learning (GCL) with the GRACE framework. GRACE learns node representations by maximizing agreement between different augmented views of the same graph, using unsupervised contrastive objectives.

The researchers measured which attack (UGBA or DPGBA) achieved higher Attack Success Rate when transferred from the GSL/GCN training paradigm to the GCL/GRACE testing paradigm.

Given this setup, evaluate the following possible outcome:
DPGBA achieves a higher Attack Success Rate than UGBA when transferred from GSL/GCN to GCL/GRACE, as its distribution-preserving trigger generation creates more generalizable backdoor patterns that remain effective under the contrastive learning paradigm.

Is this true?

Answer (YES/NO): NO